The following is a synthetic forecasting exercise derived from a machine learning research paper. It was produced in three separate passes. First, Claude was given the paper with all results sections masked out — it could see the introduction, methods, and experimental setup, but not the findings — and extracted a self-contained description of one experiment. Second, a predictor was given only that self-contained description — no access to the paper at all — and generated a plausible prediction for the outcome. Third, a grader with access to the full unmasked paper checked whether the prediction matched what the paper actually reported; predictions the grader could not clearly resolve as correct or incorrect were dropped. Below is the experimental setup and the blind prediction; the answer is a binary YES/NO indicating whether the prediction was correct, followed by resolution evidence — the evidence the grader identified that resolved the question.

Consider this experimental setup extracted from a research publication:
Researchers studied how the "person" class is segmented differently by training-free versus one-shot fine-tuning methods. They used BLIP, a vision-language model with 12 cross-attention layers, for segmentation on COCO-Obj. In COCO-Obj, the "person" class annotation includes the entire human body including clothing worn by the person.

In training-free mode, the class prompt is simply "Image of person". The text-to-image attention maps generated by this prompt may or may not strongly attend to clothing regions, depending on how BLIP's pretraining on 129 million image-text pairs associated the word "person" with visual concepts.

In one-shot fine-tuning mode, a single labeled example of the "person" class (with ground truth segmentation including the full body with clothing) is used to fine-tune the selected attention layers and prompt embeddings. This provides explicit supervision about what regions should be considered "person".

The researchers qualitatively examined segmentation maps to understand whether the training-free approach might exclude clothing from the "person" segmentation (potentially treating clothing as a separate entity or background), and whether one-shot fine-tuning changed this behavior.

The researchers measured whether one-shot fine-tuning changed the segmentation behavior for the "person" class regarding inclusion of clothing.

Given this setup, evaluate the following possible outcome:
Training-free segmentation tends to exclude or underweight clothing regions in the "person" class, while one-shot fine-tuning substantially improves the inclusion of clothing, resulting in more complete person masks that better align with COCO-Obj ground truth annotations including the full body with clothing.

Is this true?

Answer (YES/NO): YES